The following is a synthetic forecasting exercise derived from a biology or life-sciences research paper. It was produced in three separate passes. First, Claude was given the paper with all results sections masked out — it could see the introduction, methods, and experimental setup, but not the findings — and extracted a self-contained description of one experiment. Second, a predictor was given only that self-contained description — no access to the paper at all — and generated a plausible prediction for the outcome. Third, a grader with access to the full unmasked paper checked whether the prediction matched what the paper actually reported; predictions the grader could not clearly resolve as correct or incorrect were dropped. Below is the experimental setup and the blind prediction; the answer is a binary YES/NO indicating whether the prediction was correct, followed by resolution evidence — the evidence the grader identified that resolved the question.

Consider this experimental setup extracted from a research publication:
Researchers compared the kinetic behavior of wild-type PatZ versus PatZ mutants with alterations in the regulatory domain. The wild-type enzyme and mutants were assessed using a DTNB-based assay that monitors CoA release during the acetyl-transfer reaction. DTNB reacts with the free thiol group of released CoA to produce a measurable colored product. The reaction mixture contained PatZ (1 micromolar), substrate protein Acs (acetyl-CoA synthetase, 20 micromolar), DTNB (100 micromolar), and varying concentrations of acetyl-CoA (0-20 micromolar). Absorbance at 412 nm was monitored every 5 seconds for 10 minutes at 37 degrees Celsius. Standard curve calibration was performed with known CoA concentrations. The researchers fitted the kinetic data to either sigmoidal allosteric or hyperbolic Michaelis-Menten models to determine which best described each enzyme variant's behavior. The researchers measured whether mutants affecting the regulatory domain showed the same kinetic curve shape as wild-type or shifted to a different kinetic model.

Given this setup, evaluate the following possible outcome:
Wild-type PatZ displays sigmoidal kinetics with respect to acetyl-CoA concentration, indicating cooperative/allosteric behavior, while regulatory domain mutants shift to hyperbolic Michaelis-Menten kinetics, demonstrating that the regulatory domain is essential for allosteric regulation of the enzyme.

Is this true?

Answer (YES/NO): YES